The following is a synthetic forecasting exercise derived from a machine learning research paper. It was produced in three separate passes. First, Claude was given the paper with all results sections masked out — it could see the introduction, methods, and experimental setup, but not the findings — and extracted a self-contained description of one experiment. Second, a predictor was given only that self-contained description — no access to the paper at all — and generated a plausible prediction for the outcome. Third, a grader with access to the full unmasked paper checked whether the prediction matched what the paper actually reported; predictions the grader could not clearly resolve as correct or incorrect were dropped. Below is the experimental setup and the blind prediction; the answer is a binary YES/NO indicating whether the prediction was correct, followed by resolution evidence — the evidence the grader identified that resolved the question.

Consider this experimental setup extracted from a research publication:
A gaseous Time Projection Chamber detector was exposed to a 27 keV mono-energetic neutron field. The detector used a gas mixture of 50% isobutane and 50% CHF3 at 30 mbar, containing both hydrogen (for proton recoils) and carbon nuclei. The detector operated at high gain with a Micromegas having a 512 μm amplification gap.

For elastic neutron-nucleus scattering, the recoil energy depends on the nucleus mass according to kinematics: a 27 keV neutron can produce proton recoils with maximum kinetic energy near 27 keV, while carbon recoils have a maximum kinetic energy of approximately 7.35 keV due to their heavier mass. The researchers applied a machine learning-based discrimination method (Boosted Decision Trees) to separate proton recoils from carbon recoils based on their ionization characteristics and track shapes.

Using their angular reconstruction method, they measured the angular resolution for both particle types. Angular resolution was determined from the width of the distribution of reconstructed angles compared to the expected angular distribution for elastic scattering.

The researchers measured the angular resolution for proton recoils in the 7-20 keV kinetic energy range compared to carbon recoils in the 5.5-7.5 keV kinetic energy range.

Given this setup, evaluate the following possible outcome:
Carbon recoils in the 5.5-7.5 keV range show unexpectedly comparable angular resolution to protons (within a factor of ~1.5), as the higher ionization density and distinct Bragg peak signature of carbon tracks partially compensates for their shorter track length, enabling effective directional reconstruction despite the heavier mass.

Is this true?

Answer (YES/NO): YES